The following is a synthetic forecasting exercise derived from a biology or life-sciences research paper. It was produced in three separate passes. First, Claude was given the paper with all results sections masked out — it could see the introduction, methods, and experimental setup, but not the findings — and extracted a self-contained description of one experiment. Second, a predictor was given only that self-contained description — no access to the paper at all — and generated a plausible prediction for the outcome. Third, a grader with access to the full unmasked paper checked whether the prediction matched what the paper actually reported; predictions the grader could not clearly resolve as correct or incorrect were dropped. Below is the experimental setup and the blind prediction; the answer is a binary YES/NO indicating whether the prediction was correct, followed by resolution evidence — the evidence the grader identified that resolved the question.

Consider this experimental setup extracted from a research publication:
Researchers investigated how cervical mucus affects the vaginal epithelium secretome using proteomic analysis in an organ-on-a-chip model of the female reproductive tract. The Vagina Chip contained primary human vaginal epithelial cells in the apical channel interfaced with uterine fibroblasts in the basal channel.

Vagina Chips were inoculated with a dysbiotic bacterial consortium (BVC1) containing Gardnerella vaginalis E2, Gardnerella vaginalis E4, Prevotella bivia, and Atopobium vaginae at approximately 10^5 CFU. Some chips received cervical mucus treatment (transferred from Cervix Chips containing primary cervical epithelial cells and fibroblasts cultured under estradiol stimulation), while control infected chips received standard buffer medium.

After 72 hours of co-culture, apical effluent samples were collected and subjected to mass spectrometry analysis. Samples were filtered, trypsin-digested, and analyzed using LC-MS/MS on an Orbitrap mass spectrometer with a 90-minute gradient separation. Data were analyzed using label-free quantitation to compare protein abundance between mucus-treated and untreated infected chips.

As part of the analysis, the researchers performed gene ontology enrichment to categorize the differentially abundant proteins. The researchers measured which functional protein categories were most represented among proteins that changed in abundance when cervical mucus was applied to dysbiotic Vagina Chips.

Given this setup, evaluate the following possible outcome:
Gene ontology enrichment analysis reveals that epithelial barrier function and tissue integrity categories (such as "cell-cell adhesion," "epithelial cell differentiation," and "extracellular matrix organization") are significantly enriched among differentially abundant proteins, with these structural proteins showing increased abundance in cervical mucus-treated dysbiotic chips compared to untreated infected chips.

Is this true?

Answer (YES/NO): NO